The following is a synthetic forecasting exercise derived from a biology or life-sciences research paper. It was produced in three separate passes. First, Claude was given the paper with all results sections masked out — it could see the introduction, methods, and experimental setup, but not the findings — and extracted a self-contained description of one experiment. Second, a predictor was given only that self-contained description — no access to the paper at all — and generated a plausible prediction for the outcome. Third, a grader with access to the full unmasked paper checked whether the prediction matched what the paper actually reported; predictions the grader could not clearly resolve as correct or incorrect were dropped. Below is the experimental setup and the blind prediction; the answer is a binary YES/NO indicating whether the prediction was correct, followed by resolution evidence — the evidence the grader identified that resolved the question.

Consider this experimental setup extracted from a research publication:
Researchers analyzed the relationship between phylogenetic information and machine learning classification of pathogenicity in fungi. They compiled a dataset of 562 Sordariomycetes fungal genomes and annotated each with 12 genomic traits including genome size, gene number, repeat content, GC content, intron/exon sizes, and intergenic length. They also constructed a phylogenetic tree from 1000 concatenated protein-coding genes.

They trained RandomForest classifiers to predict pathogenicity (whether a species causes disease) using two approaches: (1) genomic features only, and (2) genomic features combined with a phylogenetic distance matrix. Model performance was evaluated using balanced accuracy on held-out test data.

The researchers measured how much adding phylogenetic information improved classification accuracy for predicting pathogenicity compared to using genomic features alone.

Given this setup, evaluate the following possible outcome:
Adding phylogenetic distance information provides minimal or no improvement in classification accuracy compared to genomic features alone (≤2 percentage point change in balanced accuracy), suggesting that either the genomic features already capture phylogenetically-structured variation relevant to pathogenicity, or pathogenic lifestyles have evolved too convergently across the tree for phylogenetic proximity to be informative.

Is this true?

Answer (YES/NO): YES